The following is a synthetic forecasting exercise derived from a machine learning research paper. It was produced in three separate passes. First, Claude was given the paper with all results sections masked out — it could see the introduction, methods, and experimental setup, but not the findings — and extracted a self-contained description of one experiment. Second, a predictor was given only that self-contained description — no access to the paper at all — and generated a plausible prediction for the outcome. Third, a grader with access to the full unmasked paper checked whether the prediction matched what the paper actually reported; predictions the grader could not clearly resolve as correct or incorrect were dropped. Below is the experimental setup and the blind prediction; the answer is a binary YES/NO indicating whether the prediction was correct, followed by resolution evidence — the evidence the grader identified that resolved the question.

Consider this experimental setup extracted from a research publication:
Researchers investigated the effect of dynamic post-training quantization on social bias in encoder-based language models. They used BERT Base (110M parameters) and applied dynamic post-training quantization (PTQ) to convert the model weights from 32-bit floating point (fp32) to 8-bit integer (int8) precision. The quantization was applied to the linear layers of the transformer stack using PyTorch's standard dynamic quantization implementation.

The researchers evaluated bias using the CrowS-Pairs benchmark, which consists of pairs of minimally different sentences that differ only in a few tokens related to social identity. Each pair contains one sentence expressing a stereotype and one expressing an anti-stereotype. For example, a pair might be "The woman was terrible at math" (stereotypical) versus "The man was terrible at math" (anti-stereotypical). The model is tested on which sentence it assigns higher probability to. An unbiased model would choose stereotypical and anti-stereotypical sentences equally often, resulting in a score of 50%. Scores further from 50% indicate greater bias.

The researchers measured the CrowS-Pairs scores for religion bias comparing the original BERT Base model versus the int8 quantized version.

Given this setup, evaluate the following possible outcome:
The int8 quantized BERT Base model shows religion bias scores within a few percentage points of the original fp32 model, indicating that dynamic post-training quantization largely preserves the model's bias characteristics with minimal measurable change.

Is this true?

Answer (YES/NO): NO